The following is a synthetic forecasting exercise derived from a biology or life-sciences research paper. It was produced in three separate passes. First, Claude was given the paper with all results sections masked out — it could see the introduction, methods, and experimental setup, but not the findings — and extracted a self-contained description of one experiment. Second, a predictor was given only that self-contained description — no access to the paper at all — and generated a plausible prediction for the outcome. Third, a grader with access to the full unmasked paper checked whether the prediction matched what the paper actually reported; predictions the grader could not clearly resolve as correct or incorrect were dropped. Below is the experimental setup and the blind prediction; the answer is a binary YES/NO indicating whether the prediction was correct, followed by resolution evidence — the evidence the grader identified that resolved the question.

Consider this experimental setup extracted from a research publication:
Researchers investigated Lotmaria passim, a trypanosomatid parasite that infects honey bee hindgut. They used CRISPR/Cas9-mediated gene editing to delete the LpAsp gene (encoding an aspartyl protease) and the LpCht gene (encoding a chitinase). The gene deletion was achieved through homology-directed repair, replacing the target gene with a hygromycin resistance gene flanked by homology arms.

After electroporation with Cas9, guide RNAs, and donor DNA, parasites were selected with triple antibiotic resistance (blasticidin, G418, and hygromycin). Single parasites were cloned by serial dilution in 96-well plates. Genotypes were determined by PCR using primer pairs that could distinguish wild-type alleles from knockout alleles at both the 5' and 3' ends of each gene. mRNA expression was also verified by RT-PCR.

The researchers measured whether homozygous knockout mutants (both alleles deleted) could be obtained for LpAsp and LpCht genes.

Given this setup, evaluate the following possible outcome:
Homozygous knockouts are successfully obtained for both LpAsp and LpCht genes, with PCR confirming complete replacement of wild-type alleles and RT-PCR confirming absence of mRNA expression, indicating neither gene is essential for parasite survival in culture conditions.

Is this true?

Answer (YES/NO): YES